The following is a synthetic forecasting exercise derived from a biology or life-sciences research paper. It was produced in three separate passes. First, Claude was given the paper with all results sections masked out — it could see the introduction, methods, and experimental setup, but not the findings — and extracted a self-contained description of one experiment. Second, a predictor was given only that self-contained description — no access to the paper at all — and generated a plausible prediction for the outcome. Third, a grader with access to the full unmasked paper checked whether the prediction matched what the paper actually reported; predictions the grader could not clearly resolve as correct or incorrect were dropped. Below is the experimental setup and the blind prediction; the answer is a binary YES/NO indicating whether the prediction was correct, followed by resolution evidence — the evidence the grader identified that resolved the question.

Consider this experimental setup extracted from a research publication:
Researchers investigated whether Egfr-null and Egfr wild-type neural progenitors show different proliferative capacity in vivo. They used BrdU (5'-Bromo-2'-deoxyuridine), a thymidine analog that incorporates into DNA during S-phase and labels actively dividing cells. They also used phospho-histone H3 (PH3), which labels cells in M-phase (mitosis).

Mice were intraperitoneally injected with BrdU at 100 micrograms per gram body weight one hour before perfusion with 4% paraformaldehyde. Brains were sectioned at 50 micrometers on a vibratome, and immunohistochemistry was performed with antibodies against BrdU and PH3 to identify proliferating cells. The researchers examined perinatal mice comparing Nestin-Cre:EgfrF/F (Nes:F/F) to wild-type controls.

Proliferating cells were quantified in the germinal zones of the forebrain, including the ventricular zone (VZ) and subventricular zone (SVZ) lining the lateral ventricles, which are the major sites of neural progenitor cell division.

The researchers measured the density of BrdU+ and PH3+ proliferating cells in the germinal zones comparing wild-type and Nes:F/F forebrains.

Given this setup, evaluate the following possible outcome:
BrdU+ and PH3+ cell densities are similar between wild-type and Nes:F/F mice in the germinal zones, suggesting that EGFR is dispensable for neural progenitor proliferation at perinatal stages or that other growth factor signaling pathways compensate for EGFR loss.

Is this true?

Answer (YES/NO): NO